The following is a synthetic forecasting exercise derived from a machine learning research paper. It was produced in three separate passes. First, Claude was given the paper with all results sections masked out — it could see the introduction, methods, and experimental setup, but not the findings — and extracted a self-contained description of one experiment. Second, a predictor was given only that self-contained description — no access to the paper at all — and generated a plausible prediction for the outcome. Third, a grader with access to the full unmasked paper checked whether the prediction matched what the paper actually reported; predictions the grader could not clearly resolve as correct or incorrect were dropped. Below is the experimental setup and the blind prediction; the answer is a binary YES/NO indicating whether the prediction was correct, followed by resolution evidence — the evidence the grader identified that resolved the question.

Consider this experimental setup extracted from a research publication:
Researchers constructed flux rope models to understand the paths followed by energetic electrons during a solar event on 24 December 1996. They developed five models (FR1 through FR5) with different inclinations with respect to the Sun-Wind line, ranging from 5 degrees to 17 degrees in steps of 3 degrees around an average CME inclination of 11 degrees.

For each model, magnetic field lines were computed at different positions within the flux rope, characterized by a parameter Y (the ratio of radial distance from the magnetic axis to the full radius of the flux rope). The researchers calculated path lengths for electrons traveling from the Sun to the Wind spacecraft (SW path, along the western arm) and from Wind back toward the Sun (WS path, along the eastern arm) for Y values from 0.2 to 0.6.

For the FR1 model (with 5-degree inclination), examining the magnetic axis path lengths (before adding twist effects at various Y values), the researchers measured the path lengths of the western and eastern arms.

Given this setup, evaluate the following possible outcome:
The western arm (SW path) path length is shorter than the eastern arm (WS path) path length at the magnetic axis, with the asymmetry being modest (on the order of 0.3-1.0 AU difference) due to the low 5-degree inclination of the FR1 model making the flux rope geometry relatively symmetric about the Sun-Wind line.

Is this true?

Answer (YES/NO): NO